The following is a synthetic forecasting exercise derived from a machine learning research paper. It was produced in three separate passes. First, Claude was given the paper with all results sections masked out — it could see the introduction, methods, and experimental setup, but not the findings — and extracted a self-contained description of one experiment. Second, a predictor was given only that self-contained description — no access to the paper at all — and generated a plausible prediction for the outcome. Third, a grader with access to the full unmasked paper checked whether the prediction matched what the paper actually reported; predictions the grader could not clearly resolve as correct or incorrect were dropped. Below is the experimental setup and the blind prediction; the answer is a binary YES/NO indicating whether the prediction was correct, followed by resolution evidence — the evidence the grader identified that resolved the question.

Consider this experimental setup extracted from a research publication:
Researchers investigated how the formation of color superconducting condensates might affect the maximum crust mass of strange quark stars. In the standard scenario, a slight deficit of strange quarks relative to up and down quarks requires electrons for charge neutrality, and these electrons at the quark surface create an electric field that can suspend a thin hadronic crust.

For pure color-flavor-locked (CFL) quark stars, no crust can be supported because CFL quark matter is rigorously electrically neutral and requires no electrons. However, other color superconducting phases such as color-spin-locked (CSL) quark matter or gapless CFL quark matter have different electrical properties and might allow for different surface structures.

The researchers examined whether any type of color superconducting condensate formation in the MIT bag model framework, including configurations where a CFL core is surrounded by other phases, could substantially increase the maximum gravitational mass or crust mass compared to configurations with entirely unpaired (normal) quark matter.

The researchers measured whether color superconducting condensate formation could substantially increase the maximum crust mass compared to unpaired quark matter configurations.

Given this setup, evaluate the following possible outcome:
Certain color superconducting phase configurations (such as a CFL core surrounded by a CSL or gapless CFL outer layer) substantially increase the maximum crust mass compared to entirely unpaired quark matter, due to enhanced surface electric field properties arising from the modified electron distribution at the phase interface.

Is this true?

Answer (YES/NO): NO